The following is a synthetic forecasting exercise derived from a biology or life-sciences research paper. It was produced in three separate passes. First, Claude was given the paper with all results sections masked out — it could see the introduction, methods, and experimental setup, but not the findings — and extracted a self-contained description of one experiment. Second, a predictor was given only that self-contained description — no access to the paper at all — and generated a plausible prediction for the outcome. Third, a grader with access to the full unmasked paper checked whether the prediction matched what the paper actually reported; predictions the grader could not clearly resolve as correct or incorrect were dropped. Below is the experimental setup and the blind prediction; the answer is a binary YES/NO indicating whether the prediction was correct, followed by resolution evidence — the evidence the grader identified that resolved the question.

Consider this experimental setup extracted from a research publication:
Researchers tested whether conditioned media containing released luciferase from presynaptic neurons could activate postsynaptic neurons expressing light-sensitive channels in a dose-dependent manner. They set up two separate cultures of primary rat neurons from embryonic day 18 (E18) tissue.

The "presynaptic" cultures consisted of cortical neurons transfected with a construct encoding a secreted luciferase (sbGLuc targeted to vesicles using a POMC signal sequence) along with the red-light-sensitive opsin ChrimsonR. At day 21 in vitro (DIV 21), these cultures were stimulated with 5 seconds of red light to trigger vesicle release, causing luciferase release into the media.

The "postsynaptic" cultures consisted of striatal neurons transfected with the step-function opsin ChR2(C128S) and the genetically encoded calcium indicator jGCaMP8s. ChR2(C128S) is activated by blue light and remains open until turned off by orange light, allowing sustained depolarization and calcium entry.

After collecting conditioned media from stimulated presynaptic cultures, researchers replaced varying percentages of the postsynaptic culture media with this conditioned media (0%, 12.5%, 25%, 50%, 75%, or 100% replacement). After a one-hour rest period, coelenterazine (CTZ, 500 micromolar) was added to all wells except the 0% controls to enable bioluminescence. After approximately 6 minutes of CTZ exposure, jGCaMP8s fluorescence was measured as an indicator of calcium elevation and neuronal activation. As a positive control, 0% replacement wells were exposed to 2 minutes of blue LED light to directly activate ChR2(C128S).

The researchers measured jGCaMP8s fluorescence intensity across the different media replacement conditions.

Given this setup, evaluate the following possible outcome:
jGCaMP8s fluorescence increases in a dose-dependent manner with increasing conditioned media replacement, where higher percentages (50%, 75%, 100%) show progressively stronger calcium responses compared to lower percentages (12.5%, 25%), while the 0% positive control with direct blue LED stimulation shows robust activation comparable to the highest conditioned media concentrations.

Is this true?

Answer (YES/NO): NO